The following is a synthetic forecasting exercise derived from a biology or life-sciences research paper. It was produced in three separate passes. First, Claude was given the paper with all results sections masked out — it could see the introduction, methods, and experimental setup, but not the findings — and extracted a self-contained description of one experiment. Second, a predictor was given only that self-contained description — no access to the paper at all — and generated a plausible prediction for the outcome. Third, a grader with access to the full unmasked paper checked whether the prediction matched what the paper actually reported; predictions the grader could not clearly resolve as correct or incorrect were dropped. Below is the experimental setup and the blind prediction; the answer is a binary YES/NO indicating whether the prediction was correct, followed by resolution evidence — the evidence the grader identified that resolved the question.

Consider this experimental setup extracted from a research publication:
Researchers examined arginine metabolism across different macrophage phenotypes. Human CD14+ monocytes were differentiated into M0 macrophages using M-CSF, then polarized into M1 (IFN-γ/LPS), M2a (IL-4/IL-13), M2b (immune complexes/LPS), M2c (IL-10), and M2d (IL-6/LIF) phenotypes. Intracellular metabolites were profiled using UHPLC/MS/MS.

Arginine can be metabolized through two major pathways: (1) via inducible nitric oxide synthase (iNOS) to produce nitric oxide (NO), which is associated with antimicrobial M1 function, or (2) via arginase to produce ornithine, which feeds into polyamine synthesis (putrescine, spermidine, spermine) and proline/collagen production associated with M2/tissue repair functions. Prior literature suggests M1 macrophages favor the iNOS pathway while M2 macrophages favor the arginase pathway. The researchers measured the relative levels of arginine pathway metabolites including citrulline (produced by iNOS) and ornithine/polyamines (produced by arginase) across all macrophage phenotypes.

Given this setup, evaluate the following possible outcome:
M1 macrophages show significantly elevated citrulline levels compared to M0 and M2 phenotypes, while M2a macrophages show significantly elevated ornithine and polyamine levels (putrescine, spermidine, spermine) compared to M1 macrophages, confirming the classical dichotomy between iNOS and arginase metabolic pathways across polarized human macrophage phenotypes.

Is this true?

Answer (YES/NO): NO